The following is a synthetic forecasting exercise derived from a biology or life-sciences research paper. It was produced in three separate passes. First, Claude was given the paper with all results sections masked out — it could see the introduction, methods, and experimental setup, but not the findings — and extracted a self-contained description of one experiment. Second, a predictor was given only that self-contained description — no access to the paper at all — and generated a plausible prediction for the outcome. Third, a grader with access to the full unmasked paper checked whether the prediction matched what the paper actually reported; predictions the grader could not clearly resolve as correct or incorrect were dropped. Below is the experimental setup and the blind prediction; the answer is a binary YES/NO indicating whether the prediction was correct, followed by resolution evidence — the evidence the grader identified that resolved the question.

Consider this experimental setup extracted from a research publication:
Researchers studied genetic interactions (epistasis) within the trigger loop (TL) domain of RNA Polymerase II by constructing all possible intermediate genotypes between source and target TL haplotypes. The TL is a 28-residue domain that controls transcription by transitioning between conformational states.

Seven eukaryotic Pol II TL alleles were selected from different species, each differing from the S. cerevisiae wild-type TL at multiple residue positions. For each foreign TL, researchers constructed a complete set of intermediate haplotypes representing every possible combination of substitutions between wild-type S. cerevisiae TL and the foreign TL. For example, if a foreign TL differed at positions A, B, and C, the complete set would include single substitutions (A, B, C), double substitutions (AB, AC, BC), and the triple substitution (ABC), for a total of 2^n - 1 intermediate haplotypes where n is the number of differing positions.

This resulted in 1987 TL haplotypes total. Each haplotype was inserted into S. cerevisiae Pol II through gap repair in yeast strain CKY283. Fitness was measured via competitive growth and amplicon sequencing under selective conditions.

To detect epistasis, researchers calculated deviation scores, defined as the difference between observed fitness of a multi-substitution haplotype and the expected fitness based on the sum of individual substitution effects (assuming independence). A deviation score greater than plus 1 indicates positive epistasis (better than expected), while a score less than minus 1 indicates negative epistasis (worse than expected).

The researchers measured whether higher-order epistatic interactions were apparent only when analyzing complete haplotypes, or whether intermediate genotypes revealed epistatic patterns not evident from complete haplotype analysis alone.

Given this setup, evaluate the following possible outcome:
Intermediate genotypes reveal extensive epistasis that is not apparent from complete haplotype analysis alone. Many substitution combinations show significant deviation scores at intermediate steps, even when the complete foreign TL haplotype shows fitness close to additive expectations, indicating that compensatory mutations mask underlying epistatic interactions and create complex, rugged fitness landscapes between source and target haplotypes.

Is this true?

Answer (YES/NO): YES